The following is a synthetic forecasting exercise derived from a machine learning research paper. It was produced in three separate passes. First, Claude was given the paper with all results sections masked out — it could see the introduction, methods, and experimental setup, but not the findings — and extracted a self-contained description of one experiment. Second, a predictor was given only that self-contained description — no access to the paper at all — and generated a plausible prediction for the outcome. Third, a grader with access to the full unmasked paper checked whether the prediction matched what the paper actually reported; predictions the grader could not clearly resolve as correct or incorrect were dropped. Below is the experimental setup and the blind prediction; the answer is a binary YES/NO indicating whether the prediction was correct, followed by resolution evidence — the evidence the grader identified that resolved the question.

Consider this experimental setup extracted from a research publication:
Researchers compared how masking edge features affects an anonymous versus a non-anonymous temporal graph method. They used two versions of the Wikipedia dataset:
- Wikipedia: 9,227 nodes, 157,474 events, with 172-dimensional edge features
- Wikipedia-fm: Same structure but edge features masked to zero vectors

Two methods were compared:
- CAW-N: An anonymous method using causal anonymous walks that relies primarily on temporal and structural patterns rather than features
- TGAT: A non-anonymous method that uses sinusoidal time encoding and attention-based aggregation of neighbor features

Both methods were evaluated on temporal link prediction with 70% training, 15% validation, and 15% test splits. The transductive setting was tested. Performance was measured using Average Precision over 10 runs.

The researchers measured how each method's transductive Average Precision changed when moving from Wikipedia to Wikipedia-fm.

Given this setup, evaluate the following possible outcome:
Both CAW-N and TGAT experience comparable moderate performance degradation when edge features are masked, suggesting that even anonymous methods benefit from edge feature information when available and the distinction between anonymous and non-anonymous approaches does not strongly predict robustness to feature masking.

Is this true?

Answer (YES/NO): NO